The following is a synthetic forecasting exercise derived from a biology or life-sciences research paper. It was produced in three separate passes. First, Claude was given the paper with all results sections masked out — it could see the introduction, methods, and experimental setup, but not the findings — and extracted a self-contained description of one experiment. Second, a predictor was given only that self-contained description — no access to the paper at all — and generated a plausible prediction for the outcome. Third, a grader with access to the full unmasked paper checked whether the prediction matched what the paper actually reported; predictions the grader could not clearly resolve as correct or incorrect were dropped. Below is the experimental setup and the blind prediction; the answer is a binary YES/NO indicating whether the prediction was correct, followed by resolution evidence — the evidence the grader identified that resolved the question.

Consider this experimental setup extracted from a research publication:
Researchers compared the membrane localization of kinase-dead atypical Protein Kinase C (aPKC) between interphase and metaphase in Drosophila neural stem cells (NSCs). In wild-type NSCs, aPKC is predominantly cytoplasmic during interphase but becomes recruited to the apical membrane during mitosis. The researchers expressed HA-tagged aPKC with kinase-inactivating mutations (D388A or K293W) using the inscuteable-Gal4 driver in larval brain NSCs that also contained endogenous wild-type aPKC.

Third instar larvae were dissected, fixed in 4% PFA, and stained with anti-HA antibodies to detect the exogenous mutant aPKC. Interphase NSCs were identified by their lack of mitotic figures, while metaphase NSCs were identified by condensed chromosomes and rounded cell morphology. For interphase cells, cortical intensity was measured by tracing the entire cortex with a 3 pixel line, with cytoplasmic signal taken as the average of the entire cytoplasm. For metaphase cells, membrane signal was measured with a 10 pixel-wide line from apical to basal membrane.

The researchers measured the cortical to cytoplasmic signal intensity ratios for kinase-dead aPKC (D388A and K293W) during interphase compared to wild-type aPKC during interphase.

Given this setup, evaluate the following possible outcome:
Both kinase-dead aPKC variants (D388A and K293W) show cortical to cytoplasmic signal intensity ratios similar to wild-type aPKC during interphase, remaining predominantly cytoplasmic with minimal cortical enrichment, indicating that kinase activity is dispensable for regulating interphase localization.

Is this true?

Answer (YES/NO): NO